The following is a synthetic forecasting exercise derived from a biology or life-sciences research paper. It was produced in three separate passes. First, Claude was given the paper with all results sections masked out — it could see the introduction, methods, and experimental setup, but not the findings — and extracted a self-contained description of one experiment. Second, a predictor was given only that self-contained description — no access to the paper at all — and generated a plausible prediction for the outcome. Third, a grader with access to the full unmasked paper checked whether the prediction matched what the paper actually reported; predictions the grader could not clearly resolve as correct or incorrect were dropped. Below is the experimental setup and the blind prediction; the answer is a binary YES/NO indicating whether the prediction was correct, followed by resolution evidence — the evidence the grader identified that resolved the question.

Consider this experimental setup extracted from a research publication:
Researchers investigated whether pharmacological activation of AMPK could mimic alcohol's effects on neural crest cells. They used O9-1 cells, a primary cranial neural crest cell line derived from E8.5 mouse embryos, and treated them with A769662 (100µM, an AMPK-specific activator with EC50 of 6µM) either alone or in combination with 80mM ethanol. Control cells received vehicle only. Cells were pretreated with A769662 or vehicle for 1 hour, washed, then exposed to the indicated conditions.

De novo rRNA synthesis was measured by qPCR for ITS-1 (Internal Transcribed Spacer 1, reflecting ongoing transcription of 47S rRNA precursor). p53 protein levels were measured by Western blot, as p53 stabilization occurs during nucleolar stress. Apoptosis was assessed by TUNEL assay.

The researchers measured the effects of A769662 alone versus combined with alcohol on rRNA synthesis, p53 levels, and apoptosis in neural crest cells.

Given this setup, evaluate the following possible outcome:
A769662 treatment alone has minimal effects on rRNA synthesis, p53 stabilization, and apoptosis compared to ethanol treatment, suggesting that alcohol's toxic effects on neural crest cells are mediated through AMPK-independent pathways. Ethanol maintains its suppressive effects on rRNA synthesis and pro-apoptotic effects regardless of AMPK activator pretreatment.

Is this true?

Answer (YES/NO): NO